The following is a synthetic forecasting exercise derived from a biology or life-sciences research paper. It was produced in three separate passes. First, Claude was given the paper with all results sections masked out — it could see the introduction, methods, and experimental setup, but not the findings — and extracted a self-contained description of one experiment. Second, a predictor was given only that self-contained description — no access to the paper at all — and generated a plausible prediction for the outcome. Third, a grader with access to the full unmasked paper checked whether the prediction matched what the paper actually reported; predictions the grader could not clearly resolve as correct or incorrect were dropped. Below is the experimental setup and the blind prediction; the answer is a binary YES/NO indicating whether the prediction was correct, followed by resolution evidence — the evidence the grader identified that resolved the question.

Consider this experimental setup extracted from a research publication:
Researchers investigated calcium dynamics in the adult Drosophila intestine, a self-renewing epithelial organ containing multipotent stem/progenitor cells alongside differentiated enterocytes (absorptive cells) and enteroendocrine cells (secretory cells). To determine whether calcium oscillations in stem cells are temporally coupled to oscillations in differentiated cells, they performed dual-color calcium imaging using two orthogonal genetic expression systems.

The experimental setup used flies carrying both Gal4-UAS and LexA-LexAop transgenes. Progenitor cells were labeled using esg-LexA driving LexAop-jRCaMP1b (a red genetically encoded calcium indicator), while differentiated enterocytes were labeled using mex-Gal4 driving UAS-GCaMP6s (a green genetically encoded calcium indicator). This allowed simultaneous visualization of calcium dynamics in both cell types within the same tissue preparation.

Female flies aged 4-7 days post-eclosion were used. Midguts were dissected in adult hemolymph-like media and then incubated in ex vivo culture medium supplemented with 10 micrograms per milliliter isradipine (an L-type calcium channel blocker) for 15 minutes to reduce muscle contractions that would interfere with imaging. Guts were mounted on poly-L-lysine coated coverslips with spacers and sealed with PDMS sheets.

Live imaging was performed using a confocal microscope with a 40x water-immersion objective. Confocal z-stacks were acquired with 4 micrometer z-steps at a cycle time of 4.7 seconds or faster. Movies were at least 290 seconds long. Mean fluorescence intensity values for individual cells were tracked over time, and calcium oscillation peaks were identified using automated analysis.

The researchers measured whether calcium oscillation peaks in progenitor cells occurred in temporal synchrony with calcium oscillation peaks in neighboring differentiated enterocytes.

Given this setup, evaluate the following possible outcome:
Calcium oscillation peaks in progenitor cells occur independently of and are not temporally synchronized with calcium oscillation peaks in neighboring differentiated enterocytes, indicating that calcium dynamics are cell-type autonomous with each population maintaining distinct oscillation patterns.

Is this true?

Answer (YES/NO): YES